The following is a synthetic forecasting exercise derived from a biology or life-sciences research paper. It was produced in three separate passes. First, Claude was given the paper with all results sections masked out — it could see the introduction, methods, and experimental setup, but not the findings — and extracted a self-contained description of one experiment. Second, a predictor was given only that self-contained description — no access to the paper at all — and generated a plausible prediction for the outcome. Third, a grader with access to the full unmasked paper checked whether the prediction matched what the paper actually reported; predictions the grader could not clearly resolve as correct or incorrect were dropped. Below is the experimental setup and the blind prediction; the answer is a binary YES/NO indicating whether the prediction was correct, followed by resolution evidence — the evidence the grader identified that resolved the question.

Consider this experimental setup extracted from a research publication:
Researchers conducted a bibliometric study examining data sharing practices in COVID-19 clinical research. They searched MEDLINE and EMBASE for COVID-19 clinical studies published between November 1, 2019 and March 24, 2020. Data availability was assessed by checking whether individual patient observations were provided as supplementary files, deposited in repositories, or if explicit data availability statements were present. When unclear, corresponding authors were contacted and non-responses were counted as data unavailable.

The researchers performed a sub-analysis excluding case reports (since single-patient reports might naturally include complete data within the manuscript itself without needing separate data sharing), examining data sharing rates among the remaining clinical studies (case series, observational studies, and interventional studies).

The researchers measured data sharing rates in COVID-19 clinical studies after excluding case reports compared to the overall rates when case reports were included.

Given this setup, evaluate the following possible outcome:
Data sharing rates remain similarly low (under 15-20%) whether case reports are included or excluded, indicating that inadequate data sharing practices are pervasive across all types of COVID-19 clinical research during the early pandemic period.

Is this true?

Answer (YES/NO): NO